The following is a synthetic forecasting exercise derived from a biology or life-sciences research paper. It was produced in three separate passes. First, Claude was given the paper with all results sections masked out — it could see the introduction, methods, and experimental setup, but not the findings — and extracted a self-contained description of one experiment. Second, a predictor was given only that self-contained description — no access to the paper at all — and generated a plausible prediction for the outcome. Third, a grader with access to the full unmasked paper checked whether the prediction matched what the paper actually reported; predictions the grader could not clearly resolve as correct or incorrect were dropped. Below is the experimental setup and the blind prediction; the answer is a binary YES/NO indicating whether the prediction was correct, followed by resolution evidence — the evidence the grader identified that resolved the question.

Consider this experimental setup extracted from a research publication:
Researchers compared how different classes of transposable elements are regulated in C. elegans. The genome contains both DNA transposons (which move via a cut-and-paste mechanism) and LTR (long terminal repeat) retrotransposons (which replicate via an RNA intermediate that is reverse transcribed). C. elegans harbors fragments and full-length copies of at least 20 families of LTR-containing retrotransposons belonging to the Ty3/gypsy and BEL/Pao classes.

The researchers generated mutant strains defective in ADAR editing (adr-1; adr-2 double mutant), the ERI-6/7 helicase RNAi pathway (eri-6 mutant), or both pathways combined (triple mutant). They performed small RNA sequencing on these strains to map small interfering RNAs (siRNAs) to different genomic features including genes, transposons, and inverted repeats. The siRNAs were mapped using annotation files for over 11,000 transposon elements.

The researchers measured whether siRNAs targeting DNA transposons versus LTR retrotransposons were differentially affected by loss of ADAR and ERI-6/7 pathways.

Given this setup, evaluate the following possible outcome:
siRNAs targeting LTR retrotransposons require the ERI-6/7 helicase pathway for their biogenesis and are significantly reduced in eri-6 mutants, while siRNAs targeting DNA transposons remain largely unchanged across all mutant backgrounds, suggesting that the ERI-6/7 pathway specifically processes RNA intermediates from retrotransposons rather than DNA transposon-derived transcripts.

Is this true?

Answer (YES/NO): NO